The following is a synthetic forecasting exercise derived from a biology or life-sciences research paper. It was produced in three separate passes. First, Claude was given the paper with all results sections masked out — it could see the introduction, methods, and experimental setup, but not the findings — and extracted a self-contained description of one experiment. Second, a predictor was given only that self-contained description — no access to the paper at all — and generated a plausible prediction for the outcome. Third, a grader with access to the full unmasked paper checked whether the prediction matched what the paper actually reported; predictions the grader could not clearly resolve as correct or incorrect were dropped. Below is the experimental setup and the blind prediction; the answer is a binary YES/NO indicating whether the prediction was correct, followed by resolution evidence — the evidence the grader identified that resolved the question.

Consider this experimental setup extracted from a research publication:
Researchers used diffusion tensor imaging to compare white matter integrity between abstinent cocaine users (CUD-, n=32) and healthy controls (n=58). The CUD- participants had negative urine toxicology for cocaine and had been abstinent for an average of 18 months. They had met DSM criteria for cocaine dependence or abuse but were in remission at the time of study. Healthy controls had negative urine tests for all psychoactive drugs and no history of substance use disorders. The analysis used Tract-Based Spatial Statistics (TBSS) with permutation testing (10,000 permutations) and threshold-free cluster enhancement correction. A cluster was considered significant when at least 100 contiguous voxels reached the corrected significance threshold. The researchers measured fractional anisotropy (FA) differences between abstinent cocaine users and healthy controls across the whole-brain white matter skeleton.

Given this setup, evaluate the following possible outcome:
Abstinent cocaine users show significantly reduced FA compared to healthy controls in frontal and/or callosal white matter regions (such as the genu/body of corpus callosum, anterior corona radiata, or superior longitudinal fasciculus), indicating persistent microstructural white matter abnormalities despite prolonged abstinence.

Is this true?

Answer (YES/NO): NO